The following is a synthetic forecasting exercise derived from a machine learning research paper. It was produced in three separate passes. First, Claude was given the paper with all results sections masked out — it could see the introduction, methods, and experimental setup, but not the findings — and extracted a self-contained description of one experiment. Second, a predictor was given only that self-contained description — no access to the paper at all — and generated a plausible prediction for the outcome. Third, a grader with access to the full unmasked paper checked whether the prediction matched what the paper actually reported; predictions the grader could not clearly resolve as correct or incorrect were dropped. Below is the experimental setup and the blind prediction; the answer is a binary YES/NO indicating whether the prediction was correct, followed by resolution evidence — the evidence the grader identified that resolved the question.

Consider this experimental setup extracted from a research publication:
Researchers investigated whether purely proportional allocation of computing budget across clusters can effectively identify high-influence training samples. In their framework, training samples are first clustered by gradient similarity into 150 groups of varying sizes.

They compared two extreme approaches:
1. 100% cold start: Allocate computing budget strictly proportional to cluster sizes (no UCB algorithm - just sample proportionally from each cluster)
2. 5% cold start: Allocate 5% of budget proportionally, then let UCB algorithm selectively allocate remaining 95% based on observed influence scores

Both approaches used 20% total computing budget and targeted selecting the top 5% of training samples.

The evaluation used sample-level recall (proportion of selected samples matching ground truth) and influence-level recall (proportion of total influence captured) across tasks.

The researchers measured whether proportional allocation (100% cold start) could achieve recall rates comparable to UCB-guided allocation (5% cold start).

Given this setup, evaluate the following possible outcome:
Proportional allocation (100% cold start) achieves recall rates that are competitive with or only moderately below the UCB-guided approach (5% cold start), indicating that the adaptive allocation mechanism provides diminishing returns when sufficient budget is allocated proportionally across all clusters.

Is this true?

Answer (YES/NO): NO